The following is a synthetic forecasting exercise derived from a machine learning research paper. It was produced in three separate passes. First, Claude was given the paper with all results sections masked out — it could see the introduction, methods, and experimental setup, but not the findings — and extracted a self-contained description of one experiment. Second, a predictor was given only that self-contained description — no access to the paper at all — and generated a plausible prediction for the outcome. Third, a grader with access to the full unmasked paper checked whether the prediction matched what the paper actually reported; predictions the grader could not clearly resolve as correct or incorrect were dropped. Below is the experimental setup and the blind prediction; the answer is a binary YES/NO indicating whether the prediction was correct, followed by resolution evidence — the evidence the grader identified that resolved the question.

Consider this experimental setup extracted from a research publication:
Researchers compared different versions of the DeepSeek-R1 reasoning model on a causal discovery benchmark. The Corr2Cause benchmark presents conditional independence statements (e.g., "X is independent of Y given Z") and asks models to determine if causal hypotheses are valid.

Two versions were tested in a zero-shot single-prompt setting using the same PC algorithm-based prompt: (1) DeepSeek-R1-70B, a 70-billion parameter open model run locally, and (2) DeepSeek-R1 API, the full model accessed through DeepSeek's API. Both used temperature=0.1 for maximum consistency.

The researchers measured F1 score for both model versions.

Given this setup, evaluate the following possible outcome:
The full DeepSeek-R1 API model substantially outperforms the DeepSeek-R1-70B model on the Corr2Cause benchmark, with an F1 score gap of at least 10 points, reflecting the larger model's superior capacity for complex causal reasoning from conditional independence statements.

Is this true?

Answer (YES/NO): YES